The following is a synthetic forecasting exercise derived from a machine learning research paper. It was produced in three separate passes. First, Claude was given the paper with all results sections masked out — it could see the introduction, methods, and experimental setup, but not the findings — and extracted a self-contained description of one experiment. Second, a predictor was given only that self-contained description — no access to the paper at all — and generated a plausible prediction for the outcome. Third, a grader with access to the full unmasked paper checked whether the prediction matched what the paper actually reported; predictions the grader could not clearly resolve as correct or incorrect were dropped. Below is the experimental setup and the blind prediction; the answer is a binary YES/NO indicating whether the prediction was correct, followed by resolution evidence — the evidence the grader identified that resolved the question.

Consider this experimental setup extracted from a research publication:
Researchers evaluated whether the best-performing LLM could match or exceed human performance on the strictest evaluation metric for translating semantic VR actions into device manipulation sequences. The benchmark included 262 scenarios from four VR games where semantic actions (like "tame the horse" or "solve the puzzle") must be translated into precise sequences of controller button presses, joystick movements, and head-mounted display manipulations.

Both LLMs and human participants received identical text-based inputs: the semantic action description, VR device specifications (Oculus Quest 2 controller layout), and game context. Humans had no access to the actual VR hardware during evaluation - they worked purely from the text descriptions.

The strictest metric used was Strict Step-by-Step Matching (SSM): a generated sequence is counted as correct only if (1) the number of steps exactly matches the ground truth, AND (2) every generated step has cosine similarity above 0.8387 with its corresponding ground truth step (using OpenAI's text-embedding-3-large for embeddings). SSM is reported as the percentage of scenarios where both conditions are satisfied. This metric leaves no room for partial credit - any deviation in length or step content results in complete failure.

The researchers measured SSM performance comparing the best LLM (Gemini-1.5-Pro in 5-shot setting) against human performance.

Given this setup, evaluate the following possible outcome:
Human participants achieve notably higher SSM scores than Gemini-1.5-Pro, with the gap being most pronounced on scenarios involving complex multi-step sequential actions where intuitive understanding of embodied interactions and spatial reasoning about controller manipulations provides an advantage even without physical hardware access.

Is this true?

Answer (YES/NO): NO